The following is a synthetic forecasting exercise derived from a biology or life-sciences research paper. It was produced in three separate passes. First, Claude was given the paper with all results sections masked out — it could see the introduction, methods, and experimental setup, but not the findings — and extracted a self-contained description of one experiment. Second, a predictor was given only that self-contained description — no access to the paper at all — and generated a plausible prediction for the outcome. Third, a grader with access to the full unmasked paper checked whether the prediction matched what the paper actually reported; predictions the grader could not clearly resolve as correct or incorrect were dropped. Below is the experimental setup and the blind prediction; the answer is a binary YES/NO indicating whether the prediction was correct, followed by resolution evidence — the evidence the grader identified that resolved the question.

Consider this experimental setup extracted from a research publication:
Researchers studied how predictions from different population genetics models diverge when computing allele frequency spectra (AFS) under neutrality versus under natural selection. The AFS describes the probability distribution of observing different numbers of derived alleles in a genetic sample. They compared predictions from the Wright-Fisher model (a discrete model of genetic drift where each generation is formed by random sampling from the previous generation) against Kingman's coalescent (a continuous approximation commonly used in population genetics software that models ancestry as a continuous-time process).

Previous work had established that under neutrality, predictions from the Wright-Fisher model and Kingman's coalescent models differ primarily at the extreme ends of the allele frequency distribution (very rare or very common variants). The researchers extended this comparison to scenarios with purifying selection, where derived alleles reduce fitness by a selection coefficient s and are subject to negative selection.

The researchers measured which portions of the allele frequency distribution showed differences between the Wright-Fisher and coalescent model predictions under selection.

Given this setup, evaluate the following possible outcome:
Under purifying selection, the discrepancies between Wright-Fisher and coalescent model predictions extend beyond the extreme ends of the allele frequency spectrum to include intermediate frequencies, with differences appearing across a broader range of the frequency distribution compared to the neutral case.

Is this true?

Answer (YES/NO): YES